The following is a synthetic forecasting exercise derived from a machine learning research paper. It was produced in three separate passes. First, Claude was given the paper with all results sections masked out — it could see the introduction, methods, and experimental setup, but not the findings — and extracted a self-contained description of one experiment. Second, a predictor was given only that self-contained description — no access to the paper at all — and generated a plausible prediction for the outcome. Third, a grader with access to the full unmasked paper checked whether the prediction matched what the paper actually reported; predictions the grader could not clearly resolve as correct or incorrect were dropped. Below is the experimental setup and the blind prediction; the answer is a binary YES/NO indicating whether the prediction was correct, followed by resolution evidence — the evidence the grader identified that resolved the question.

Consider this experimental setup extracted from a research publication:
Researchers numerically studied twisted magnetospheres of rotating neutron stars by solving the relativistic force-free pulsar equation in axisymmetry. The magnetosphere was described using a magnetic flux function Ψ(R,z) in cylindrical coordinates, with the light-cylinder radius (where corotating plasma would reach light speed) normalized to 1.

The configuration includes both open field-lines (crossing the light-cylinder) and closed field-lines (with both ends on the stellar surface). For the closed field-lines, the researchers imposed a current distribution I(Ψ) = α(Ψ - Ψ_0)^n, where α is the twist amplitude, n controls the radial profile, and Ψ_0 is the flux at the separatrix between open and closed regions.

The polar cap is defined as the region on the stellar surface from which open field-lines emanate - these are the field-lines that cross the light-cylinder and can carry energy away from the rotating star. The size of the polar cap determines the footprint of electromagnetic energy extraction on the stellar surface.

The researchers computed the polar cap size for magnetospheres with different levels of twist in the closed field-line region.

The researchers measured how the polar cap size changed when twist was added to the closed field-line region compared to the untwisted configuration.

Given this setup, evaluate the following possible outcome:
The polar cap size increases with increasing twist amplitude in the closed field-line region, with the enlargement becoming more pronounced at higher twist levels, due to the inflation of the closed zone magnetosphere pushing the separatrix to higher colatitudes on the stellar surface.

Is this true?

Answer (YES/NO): NO